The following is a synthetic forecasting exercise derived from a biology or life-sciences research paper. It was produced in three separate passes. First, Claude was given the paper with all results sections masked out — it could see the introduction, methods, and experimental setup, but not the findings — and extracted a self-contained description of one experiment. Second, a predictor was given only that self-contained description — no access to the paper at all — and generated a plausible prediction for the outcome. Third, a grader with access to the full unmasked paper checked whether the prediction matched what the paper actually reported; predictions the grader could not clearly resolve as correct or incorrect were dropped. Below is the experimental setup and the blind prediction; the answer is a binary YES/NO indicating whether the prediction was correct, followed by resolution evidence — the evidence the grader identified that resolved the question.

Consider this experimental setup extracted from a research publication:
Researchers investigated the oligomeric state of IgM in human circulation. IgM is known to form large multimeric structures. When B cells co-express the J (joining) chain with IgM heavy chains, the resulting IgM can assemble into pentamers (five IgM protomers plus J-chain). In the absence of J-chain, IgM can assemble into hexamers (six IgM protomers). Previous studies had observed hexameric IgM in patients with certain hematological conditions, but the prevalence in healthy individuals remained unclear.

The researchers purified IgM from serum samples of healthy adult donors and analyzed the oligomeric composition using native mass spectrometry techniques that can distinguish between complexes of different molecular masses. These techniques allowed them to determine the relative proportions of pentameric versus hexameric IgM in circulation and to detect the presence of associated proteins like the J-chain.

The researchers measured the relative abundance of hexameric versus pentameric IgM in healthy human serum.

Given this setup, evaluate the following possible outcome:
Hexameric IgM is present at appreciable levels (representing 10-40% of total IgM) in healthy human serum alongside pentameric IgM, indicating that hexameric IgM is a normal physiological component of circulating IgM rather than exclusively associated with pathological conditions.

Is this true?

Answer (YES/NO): NO